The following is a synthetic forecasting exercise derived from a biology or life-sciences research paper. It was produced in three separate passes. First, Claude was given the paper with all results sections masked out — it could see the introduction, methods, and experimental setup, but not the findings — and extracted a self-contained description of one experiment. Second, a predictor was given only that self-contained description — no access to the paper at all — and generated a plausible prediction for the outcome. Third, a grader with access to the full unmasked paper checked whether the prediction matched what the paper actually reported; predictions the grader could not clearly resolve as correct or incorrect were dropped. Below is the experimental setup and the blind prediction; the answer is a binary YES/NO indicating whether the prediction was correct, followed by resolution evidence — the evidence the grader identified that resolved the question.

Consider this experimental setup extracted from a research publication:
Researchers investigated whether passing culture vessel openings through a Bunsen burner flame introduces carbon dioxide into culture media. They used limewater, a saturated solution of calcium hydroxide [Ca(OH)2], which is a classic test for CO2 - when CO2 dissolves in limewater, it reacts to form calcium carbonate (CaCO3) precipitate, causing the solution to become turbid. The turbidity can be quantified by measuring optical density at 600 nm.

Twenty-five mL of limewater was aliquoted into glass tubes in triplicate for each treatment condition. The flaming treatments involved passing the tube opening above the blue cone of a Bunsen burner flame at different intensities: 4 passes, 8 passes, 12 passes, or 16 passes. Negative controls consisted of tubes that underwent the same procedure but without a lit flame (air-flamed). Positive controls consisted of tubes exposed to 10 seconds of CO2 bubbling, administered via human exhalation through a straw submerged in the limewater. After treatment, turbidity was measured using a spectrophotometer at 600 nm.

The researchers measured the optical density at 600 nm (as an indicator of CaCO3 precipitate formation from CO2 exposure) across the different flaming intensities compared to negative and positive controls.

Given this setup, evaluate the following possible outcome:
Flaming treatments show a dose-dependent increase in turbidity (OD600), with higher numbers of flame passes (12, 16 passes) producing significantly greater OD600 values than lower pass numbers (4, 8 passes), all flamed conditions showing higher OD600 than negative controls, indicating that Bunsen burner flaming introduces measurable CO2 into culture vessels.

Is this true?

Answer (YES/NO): YES